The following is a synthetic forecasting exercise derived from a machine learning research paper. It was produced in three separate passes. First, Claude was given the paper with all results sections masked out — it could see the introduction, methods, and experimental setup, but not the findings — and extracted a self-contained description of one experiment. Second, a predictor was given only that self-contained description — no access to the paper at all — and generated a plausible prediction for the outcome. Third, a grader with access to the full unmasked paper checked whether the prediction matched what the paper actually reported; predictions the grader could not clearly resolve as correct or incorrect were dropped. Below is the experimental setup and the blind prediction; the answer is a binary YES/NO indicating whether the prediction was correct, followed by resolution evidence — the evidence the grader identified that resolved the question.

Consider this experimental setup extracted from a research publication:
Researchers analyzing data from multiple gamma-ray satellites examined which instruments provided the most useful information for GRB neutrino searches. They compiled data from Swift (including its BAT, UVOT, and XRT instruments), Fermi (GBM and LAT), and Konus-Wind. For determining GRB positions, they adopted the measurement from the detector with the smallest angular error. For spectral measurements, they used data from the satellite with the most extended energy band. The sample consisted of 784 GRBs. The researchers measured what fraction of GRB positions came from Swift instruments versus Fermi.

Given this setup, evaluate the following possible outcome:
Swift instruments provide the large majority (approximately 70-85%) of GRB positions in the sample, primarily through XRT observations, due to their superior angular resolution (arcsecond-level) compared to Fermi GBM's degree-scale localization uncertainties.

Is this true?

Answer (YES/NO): NO